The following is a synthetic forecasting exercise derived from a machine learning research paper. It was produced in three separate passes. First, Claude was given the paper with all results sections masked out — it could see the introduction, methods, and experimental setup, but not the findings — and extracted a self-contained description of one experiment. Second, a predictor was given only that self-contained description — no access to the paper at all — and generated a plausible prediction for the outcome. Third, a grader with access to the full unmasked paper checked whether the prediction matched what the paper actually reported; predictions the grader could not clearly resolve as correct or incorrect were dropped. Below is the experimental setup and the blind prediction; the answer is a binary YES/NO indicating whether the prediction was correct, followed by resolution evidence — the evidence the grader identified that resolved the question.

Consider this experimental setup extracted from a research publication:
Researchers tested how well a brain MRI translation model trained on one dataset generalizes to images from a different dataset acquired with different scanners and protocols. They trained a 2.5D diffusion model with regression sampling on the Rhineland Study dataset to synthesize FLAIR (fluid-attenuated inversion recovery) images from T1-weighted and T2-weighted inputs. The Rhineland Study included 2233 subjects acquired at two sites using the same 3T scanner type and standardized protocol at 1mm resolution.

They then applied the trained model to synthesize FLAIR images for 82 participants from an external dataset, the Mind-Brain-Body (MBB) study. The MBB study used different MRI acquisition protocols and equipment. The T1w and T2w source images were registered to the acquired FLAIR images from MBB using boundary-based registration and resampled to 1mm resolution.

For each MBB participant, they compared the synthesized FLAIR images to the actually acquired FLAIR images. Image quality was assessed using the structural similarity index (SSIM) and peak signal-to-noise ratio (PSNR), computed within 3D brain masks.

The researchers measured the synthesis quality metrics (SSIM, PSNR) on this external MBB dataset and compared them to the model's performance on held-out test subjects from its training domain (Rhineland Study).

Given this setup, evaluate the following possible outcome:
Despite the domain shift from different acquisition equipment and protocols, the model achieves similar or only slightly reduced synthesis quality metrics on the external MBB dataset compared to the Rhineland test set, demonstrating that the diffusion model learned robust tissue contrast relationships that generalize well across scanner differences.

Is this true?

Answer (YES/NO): NO